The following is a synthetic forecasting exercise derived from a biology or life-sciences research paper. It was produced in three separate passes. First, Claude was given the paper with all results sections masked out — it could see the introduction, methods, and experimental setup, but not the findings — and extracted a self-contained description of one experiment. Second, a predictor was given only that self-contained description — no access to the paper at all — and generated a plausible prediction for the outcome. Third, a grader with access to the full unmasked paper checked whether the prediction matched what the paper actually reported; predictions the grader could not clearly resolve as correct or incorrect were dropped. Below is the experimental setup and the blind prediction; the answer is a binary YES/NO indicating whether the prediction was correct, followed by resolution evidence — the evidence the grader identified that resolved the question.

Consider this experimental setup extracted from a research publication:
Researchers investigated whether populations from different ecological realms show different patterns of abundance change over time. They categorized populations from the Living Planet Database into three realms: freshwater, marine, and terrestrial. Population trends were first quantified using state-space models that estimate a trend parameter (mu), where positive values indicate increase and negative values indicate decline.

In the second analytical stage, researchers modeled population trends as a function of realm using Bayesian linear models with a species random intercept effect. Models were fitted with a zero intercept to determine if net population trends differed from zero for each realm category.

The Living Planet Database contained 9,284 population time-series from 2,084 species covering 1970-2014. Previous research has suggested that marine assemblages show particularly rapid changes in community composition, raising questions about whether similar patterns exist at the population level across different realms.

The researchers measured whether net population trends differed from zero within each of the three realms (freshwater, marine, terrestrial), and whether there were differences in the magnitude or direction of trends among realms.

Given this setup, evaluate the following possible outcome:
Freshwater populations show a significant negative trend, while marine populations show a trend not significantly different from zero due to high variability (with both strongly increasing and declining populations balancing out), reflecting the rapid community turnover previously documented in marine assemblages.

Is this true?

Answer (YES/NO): NO